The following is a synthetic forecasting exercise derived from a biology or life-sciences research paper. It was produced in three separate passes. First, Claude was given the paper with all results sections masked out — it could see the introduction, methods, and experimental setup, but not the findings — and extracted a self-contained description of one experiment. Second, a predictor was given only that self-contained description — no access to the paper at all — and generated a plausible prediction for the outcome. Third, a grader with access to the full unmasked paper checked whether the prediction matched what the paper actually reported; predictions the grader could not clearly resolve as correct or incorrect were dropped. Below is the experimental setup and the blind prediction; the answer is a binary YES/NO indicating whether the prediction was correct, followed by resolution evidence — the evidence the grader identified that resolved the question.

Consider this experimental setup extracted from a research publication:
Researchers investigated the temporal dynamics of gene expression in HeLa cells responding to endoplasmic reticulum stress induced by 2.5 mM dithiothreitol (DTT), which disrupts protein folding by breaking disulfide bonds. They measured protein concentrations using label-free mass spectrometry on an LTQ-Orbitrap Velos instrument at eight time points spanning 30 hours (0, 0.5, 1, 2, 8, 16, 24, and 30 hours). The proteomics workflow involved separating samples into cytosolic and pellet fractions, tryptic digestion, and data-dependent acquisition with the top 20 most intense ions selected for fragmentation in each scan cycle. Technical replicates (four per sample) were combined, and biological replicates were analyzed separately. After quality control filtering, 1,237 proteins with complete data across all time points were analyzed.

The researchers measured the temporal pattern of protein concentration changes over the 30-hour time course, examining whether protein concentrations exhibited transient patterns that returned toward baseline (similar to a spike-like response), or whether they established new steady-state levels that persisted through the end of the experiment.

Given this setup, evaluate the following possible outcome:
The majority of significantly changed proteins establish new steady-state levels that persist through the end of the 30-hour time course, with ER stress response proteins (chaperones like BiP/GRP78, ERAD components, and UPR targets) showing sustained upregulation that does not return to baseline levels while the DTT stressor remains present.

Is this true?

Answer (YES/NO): YES